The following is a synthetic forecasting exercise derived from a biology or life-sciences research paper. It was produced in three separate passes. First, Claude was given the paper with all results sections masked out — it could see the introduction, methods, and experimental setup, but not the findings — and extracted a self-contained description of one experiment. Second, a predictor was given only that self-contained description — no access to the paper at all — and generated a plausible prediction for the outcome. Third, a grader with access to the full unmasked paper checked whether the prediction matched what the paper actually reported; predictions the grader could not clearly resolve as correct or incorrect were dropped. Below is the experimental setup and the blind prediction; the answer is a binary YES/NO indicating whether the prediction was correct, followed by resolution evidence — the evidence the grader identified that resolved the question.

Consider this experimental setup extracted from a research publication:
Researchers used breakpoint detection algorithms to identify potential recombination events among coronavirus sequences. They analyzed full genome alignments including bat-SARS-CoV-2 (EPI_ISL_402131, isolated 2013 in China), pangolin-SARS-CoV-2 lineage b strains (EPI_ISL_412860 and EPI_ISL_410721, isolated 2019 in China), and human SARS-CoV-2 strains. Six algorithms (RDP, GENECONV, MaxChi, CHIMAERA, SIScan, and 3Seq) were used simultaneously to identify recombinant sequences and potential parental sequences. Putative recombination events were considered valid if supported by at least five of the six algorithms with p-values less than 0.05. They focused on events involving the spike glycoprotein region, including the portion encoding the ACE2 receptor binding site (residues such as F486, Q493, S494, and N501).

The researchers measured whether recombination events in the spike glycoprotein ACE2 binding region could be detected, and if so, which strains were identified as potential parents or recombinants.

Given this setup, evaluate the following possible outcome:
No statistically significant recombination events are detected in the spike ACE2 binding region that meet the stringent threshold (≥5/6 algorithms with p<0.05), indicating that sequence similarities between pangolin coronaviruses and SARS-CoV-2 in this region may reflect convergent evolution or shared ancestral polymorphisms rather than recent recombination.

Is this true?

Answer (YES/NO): NO